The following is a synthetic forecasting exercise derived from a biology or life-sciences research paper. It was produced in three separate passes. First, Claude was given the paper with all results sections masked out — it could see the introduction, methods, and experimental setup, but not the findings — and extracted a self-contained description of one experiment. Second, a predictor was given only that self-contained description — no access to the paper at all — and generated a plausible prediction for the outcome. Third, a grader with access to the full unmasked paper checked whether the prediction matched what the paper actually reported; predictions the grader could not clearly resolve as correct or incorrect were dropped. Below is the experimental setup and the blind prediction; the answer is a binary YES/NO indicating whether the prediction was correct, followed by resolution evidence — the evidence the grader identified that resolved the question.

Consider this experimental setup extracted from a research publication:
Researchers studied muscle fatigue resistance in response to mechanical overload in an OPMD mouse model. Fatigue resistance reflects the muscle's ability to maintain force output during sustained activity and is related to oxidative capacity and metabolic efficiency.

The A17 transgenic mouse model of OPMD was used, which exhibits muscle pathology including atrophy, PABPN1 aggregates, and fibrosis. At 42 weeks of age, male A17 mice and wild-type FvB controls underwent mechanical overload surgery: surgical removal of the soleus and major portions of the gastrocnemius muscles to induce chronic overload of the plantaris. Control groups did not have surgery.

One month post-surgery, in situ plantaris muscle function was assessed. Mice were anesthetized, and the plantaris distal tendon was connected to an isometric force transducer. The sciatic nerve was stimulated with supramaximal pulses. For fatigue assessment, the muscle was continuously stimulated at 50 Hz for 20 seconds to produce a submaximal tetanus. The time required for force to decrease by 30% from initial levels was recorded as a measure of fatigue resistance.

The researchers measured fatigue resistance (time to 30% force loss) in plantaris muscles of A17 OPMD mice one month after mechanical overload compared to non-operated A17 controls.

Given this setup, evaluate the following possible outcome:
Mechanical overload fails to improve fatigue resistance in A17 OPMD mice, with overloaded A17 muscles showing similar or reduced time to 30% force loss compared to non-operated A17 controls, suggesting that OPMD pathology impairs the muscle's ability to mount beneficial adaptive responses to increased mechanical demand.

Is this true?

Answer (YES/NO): NO